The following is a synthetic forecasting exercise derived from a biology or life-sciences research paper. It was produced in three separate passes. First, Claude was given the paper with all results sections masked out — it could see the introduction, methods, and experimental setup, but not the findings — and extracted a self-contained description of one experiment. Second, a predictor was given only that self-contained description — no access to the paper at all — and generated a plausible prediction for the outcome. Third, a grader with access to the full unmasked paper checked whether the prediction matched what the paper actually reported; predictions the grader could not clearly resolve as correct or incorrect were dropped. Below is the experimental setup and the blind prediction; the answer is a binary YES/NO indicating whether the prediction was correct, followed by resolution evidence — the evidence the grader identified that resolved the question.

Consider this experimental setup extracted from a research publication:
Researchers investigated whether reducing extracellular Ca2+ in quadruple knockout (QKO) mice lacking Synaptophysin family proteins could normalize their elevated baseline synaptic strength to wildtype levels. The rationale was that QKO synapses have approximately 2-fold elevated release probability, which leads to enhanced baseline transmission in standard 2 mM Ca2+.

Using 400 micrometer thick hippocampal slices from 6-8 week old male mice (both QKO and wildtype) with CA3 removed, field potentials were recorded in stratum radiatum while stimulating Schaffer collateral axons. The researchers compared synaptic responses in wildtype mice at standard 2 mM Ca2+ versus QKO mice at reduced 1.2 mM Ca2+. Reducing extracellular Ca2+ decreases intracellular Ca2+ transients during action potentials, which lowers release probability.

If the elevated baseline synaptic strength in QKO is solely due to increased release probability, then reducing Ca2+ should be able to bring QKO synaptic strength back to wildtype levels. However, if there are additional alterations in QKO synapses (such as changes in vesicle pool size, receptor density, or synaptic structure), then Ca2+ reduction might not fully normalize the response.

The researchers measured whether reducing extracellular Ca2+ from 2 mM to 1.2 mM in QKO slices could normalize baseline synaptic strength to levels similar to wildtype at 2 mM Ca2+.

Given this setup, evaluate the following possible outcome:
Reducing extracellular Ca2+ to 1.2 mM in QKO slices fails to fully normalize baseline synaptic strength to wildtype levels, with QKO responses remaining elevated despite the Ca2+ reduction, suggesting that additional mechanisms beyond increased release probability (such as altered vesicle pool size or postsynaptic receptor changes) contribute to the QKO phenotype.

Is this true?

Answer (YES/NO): NO